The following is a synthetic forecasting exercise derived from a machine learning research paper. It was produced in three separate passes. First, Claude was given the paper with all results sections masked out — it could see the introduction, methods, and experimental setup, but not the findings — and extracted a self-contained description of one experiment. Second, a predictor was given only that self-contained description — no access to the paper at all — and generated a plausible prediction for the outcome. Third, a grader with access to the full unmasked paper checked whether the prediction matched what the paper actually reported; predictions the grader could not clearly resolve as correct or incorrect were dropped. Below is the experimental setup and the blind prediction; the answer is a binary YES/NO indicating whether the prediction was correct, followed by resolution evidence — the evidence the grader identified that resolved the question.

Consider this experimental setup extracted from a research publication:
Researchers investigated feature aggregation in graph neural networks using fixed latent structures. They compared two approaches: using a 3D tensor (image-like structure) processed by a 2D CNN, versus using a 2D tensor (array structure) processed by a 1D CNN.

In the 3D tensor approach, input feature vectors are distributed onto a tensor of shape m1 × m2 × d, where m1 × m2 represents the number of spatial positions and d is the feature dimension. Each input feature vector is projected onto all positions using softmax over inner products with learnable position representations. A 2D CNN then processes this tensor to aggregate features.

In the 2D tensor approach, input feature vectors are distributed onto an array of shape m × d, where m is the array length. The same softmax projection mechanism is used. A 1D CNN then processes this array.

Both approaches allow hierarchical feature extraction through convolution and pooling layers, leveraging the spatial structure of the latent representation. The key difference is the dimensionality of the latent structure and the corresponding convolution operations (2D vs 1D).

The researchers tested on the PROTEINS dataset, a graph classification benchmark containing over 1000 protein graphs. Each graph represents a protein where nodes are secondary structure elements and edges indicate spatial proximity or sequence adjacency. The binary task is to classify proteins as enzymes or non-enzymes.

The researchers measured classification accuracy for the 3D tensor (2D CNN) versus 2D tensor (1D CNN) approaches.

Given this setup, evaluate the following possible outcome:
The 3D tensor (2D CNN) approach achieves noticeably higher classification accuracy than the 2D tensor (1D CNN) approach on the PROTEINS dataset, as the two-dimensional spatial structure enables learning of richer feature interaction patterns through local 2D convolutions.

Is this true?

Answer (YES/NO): NO